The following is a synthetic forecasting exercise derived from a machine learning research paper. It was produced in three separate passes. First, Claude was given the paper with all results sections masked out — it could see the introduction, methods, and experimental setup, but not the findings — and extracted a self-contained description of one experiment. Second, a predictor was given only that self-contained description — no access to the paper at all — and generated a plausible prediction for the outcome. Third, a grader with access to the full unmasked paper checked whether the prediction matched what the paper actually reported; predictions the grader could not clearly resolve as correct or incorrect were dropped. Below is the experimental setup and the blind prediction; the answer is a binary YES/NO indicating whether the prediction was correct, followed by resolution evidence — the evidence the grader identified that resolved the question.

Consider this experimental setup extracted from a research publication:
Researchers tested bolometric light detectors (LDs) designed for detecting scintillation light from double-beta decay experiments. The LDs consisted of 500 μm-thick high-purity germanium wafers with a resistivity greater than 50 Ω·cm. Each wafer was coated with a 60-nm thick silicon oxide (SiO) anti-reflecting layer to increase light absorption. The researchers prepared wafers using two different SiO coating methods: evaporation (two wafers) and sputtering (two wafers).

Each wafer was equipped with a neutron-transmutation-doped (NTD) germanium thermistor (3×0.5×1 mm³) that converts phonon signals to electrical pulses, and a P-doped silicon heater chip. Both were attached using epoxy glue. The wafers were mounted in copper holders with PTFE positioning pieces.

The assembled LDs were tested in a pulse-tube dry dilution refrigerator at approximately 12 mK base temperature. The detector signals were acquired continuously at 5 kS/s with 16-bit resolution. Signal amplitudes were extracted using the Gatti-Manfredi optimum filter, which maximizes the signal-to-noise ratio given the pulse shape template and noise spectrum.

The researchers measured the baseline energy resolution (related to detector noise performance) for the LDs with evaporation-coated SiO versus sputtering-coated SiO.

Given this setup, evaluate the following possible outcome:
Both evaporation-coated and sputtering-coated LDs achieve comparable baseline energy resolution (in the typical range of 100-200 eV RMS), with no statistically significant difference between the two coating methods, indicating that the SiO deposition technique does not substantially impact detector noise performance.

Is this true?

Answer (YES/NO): NO